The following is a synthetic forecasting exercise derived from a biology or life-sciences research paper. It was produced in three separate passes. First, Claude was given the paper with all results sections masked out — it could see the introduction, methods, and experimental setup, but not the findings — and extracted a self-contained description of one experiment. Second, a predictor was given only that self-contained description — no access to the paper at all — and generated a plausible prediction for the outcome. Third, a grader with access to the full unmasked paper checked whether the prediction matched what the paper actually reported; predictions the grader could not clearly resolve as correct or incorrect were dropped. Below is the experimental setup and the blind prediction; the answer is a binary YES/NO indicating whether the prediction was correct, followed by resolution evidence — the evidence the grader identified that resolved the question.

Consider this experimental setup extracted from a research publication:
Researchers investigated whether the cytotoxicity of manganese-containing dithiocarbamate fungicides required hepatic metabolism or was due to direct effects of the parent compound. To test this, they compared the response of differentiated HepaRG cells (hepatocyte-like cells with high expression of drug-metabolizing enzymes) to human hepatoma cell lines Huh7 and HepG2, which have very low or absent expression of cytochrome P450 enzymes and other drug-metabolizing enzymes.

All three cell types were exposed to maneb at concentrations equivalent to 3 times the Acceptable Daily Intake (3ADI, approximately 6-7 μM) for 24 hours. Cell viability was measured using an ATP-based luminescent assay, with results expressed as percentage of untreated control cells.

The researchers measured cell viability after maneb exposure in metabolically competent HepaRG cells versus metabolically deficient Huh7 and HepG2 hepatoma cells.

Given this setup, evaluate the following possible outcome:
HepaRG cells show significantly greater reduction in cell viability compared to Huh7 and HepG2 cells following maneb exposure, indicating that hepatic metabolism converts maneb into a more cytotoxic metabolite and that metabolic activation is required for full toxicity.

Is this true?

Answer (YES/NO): NO